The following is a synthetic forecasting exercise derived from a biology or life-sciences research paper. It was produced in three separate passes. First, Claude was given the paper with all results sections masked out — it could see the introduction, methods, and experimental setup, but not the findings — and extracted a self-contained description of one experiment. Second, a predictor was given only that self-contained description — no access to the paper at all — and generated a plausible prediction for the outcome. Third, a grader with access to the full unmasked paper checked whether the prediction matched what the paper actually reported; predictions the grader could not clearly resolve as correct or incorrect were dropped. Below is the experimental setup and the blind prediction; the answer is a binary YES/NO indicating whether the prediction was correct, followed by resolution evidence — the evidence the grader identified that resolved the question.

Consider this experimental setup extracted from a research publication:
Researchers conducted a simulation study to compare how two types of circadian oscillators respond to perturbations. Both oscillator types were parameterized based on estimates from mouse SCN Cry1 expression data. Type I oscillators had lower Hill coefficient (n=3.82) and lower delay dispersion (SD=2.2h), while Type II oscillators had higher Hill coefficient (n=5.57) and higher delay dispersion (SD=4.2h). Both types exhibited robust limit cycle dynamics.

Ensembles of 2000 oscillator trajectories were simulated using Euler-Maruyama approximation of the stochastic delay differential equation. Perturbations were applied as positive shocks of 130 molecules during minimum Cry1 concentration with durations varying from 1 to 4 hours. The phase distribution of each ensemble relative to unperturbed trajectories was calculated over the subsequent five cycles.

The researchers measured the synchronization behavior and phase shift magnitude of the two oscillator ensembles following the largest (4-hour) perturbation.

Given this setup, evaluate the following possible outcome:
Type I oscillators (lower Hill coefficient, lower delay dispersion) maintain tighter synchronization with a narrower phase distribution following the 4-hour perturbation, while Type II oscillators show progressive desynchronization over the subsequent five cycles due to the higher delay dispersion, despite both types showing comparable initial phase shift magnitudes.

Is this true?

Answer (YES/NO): NO